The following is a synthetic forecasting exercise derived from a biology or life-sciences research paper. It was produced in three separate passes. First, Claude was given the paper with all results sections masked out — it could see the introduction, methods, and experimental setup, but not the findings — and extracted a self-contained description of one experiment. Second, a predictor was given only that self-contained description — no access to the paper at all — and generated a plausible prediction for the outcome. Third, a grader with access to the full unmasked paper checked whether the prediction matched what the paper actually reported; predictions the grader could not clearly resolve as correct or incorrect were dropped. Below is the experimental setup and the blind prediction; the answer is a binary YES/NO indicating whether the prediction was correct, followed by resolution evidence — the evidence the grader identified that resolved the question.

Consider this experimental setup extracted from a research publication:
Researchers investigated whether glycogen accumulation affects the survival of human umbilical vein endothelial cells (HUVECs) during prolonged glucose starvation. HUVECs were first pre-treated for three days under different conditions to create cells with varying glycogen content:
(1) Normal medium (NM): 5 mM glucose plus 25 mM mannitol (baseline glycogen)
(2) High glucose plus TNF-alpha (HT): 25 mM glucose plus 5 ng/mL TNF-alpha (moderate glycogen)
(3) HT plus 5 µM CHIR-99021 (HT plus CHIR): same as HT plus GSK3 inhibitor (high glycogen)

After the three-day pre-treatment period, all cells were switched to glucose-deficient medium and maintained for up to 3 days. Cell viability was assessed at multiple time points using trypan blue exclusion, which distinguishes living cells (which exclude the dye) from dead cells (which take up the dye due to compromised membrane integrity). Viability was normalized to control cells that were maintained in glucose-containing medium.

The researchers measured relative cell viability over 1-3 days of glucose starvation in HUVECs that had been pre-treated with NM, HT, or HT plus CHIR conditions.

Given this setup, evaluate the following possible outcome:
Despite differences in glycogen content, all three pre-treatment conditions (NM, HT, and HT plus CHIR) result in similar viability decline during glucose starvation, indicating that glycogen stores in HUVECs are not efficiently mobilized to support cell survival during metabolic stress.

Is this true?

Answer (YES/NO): NO